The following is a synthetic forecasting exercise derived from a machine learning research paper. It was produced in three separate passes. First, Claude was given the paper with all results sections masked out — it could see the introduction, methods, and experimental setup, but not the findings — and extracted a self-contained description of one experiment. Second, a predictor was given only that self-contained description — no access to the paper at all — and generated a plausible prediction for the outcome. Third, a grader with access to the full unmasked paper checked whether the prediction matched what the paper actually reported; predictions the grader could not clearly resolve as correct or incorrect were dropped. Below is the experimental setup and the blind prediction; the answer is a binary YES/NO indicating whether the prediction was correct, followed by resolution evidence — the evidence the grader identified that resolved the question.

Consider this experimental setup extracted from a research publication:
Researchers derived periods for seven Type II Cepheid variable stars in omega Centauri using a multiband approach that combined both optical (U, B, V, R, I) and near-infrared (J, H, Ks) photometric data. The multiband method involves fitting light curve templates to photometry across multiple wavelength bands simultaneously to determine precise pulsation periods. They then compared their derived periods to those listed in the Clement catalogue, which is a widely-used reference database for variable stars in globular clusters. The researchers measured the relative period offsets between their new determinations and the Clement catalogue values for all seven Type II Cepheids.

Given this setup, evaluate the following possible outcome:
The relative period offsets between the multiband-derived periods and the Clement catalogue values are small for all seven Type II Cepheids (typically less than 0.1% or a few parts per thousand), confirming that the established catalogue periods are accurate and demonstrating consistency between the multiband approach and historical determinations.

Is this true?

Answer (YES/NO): YES